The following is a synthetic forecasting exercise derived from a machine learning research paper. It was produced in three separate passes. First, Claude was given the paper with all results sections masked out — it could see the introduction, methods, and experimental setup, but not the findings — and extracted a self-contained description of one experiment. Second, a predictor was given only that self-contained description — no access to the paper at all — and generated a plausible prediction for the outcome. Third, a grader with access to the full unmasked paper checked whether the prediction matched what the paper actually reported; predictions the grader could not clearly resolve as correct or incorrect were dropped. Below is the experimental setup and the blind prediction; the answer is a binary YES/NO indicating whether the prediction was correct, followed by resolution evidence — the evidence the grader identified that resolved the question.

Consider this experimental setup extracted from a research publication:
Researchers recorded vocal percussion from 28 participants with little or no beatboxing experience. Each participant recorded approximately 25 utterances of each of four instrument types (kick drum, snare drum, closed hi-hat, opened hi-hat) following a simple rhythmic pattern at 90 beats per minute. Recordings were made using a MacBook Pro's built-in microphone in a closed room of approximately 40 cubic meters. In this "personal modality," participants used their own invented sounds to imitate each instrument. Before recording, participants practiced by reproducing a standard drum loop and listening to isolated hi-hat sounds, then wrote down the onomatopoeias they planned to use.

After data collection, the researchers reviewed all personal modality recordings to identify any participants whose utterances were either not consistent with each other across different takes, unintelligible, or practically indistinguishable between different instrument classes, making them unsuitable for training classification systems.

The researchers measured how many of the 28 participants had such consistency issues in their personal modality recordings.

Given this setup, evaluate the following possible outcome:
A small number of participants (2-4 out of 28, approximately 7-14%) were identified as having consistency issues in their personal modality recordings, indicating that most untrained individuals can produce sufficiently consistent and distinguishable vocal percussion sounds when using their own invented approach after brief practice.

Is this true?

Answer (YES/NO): YES